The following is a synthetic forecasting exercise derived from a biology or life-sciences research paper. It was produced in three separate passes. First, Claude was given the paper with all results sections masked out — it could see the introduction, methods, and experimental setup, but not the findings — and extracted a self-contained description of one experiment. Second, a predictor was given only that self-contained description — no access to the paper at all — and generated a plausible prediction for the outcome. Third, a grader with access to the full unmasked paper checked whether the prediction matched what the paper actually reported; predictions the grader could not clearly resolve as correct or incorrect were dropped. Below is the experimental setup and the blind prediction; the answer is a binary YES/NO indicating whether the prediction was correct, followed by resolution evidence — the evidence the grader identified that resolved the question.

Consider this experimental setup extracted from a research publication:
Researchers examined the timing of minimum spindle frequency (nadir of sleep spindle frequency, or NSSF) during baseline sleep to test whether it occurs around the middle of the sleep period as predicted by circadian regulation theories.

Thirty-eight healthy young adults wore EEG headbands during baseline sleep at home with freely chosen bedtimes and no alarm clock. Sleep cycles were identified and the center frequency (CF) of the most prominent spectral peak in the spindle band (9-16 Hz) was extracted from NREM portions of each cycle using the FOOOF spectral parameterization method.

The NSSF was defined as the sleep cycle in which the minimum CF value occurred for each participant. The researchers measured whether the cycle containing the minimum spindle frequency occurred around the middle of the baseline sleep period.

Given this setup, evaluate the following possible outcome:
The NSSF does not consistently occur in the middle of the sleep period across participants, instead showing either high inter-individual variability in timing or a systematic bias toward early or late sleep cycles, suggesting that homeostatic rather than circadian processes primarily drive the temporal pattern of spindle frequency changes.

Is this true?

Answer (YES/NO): NO